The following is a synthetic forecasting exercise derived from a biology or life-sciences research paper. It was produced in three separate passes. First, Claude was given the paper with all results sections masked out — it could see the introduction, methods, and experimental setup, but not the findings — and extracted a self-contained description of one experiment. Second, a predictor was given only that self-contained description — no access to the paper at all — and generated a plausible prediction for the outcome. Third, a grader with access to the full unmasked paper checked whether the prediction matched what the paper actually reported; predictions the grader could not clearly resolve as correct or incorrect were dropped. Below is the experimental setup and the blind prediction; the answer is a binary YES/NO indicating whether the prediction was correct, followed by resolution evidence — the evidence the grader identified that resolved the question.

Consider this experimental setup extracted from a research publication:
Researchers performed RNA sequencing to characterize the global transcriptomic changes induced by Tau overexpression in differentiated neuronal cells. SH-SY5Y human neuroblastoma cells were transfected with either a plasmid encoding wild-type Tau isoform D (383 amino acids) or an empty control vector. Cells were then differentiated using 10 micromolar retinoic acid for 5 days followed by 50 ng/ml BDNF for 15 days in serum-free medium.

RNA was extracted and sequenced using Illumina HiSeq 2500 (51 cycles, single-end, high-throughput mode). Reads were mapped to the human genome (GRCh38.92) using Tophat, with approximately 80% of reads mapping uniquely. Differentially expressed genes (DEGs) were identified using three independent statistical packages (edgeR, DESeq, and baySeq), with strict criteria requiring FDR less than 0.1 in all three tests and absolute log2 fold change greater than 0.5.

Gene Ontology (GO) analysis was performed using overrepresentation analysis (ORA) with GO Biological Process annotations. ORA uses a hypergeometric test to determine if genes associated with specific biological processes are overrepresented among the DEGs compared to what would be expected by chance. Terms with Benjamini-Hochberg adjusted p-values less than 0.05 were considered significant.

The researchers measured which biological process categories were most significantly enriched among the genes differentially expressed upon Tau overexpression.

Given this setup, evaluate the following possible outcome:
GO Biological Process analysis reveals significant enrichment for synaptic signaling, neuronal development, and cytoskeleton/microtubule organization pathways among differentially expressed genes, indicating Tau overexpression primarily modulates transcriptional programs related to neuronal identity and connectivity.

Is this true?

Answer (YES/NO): NO